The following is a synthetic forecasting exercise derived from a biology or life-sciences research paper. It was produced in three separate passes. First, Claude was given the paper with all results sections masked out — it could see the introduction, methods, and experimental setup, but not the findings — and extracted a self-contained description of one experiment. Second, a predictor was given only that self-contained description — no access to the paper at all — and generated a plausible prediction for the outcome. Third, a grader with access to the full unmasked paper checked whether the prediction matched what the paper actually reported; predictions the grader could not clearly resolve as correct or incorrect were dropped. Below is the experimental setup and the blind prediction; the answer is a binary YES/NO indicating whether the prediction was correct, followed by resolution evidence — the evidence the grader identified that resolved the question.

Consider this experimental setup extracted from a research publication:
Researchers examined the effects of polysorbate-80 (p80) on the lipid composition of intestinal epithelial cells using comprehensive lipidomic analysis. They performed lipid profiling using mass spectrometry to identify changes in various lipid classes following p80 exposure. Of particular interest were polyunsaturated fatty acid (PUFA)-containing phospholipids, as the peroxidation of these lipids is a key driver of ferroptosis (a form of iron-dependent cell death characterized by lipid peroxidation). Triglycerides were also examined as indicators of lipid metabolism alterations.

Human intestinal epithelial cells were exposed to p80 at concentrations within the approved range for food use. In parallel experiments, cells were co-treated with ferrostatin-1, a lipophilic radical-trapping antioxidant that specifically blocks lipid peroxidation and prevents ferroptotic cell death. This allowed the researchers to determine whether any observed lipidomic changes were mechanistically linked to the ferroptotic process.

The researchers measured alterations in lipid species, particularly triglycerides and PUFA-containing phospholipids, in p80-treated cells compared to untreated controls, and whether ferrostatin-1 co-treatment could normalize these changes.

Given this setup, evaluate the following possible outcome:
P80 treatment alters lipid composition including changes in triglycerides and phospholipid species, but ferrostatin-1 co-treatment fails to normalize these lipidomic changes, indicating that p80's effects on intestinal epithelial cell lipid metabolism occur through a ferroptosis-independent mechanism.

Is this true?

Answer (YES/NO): NO